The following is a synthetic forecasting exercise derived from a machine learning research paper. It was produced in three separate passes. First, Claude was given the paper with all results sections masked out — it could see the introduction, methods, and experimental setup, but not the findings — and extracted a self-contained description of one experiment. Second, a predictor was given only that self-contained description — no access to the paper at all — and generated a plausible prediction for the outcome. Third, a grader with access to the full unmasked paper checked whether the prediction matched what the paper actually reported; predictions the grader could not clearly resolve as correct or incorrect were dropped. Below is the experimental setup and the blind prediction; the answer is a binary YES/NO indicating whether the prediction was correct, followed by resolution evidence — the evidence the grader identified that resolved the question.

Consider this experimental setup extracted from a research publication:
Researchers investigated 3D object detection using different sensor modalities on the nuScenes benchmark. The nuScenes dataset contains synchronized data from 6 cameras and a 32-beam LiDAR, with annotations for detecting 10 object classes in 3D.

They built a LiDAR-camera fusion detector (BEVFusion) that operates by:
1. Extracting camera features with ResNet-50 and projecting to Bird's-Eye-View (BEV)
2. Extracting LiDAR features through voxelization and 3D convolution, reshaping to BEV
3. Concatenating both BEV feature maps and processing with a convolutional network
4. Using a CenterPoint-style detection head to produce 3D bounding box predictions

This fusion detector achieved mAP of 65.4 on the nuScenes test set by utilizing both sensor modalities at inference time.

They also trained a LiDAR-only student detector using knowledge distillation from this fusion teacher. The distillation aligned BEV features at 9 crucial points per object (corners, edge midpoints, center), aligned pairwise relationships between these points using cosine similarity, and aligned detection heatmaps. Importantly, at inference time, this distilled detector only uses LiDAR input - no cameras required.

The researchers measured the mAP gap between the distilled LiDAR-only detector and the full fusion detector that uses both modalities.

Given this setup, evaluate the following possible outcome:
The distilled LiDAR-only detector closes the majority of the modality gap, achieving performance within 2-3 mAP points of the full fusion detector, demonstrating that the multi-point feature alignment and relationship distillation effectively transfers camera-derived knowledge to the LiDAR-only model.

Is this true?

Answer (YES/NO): YES